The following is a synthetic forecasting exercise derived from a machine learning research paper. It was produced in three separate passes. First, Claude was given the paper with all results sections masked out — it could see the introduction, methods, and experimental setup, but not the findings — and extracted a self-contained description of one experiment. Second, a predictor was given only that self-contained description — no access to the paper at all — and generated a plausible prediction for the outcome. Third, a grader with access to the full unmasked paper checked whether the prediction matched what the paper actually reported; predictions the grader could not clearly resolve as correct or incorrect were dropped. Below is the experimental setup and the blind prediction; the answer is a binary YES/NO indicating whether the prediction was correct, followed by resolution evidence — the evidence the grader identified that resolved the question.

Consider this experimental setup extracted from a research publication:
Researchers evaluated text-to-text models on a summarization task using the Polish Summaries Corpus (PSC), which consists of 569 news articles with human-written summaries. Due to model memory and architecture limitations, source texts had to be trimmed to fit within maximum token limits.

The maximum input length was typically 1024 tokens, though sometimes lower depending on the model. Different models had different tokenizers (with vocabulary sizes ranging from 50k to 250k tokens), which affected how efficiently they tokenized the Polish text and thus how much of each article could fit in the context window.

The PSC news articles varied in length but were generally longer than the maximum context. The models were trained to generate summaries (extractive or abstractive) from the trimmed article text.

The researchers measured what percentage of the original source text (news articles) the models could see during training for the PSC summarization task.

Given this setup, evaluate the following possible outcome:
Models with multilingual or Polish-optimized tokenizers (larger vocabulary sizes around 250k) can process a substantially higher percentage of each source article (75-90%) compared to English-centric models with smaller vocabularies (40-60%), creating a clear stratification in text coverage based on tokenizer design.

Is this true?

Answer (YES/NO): NO